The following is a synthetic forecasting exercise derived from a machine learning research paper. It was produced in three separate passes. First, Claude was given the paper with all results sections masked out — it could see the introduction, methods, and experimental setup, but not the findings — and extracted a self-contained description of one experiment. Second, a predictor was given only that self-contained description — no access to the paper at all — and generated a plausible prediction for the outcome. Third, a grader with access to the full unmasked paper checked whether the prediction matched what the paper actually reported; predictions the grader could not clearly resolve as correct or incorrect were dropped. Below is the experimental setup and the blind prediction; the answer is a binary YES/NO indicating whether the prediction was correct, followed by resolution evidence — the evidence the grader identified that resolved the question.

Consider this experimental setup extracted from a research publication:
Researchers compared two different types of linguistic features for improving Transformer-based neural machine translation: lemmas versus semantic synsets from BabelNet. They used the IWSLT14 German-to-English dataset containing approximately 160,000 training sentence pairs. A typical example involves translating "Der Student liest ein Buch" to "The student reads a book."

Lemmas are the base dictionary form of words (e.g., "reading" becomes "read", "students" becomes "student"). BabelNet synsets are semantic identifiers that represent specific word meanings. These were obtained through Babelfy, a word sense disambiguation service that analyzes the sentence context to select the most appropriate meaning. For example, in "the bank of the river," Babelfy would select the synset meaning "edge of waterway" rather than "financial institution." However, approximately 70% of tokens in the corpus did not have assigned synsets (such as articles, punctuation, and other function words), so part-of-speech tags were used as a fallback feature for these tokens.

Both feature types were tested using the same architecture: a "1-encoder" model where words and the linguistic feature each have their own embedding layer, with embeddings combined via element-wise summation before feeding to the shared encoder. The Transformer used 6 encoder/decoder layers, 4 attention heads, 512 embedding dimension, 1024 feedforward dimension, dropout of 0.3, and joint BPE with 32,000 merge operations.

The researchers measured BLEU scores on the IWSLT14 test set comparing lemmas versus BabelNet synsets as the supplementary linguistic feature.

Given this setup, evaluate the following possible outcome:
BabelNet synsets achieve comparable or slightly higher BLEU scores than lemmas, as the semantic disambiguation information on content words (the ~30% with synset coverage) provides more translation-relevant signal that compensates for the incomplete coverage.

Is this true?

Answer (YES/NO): NO